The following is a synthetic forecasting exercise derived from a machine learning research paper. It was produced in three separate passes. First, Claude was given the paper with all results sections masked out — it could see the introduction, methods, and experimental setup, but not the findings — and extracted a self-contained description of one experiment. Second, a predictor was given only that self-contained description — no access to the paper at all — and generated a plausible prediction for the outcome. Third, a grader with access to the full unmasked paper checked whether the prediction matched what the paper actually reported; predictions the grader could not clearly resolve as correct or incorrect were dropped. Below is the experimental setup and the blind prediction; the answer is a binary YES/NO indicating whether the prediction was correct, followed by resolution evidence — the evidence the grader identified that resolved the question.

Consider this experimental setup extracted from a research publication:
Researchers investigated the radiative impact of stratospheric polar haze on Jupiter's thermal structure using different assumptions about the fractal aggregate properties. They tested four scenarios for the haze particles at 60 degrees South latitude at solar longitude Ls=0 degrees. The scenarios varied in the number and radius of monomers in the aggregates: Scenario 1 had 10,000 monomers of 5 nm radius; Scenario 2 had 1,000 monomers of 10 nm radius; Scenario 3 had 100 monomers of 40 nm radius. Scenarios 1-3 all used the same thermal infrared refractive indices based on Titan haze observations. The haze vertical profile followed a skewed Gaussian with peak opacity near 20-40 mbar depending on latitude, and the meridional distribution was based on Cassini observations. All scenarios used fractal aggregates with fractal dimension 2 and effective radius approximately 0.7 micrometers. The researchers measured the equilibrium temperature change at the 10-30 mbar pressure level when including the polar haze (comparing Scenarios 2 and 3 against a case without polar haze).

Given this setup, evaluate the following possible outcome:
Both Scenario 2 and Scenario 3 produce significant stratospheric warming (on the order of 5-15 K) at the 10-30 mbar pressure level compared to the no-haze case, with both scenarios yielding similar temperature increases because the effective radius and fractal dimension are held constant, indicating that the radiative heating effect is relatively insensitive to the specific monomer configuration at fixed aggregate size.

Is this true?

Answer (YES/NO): NO